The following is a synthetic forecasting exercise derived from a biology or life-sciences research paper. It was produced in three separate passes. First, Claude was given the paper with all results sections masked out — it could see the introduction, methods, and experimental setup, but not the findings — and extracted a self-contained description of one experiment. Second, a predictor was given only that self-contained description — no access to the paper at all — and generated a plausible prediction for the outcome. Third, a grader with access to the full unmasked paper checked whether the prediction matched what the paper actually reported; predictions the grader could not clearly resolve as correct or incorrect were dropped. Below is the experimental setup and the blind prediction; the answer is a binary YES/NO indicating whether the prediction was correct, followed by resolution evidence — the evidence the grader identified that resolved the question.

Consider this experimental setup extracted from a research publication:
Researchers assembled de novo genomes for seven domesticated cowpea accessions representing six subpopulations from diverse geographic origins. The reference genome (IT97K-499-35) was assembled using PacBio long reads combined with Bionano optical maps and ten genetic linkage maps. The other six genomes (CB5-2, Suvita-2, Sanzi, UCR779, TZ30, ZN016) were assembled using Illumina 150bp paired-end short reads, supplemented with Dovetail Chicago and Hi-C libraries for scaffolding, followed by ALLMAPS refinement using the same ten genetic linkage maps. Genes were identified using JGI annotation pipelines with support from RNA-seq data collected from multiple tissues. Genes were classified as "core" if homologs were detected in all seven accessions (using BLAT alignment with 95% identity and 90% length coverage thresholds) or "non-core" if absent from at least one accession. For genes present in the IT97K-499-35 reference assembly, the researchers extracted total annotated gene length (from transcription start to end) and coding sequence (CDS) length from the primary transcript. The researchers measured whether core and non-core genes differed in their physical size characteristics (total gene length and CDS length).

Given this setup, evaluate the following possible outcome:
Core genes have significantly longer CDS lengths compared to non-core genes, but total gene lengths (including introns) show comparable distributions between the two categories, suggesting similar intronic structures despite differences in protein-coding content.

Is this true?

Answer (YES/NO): NO